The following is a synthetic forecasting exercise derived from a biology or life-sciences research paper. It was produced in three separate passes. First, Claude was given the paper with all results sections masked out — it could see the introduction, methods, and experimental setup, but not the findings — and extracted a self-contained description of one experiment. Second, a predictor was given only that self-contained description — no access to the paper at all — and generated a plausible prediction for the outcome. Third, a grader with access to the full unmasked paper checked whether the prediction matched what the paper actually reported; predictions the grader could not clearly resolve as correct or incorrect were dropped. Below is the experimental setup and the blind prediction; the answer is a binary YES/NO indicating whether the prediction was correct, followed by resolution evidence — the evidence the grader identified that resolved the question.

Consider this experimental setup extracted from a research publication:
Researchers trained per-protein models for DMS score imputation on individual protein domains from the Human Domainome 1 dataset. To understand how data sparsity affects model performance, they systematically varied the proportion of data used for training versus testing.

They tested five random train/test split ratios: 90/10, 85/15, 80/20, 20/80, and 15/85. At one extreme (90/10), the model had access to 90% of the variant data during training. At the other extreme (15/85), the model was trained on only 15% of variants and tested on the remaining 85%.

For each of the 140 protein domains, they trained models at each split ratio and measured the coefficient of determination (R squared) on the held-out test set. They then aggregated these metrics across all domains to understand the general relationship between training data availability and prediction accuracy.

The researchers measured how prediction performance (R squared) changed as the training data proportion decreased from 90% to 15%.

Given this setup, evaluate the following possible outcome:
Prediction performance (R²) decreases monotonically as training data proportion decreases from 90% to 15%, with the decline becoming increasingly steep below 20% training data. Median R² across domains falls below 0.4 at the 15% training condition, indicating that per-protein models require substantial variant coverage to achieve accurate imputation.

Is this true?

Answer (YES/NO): NO